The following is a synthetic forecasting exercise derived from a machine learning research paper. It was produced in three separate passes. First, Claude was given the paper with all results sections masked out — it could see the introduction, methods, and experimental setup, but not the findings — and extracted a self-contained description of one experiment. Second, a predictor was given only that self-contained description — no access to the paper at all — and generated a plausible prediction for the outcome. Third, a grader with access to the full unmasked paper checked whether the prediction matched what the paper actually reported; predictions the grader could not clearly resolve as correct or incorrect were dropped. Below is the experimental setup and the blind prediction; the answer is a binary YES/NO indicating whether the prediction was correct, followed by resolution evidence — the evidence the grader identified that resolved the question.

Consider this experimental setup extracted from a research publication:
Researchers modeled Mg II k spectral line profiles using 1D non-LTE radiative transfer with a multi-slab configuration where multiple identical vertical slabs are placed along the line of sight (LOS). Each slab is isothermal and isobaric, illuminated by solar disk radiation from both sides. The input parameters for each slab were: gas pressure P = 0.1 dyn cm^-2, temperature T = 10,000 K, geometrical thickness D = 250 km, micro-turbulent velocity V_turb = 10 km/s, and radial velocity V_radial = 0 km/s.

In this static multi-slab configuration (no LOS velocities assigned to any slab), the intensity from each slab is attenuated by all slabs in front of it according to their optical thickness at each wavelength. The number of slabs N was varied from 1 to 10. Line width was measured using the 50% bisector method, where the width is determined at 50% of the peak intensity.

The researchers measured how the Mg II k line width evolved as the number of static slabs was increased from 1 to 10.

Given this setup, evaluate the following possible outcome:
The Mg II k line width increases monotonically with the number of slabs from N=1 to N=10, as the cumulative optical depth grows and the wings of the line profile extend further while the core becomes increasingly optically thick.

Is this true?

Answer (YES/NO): NO